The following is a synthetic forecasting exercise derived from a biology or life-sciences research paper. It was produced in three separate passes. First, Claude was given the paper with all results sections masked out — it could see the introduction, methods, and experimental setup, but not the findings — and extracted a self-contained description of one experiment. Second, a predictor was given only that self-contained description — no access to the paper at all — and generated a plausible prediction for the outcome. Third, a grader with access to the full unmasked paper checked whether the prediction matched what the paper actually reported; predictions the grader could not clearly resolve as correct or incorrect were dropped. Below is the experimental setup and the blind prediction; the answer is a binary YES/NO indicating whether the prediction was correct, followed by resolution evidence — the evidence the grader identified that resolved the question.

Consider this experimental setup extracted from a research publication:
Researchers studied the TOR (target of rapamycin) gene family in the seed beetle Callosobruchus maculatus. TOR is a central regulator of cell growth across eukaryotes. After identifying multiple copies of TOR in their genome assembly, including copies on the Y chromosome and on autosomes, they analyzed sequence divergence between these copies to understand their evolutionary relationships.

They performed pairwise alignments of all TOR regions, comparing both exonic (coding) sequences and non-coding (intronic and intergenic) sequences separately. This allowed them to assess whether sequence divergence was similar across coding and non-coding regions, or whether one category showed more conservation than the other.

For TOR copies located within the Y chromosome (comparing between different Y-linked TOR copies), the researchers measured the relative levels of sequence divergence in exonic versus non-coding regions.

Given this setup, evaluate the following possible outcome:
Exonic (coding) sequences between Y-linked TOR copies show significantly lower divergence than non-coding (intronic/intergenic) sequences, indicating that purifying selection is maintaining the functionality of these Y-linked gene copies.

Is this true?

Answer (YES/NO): NO